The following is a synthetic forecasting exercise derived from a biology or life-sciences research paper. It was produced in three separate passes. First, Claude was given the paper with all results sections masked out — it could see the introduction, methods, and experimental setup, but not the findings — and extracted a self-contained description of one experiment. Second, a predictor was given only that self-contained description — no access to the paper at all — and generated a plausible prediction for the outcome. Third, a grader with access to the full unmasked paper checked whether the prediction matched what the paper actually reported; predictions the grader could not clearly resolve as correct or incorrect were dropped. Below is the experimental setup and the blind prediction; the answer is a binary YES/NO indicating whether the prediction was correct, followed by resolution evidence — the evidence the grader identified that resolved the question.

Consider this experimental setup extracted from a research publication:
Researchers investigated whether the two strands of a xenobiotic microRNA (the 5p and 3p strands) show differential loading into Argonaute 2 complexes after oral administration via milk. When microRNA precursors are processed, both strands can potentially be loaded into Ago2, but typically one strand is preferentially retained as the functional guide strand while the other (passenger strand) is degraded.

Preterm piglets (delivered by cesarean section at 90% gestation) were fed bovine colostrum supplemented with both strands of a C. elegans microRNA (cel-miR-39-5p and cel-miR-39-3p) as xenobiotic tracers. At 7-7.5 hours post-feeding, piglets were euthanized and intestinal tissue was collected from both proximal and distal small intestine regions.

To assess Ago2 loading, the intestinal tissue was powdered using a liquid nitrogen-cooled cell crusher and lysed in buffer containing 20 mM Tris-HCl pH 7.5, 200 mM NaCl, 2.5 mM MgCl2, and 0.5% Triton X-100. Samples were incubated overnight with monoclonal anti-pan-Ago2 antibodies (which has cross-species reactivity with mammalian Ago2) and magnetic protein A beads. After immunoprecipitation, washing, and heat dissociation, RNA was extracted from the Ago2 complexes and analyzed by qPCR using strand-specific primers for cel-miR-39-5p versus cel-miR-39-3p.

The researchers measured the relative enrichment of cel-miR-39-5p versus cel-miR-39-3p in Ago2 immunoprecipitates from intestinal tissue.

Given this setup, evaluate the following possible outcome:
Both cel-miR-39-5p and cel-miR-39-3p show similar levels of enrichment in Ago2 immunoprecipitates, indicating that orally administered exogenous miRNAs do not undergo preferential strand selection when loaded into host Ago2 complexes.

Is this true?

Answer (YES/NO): NO